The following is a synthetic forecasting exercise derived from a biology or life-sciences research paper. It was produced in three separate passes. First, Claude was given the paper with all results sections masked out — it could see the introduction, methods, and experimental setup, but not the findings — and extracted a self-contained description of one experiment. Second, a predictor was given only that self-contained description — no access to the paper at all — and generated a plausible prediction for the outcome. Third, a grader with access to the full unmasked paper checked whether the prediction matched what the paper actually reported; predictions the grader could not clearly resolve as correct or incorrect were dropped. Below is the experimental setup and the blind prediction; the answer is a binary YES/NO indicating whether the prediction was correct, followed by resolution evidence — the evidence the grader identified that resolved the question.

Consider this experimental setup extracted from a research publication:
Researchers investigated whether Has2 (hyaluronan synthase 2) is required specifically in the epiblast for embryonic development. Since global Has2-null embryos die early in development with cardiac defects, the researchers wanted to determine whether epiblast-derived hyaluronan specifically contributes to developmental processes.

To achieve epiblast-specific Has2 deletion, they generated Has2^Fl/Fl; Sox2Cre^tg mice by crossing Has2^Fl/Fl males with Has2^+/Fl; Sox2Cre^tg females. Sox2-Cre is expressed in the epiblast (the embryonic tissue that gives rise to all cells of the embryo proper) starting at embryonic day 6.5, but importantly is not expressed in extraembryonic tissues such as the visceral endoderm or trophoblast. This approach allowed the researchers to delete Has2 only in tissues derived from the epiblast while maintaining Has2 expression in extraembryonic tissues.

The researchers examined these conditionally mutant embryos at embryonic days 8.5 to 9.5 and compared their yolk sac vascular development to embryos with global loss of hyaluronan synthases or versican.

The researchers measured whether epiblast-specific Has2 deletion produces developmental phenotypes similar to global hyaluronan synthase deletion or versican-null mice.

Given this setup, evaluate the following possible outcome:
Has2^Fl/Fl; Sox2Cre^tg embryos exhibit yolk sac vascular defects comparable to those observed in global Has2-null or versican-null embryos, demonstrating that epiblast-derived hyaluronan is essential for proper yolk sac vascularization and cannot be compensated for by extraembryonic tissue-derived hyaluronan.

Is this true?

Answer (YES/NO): YES